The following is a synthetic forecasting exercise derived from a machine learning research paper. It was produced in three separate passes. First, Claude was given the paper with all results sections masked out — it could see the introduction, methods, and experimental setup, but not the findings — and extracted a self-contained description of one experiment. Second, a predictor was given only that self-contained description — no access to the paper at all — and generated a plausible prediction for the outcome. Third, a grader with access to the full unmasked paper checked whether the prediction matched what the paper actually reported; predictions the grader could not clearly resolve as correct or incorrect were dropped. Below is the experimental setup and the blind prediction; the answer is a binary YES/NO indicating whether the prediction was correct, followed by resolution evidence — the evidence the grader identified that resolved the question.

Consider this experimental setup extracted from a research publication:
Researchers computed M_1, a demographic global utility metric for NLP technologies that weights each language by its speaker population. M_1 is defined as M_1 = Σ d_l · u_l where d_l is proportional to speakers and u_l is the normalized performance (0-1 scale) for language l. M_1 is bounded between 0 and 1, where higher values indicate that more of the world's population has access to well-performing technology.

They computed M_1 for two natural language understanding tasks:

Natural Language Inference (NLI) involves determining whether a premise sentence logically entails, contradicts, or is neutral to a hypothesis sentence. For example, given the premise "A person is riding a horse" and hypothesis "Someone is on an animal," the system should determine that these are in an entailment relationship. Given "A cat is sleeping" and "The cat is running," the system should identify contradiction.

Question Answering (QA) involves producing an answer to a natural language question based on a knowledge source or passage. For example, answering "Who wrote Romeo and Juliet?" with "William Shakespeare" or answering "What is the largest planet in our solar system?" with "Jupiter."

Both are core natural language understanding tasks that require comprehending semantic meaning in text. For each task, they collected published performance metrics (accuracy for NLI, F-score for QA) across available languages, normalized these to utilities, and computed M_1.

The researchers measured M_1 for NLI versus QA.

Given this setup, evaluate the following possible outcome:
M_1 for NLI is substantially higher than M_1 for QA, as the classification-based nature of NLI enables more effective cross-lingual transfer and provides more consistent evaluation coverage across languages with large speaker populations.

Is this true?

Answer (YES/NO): YES